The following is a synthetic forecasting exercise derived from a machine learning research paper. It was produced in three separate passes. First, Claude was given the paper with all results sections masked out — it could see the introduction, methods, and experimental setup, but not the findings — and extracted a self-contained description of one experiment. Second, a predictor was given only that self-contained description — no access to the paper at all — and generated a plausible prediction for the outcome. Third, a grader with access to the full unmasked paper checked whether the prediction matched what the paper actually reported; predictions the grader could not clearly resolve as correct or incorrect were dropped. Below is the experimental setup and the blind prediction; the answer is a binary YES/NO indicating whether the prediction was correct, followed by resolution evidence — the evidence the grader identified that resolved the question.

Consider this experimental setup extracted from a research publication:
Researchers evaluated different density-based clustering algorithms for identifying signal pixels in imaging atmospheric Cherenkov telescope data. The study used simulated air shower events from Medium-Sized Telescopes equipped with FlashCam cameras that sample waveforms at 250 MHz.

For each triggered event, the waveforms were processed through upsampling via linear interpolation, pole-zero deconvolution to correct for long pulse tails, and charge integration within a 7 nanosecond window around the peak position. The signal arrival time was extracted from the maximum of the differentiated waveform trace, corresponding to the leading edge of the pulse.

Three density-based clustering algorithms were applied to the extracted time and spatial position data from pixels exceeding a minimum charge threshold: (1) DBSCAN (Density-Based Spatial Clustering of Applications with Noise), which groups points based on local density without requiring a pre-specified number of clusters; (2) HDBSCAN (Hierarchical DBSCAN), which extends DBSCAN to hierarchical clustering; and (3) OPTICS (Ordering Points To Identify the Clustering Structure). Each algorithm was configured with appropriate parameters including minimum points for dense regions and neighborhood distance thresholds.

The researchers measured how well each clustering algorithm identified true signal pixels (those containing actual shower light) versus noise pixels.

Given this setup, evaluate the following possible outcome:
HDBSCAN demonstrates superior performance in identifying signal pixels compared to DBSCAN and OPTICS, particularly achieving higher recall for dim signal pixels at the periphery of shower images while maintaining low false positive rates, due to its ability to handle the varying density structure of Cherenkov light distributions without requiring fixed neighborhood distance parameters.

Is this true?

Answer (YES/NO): NO